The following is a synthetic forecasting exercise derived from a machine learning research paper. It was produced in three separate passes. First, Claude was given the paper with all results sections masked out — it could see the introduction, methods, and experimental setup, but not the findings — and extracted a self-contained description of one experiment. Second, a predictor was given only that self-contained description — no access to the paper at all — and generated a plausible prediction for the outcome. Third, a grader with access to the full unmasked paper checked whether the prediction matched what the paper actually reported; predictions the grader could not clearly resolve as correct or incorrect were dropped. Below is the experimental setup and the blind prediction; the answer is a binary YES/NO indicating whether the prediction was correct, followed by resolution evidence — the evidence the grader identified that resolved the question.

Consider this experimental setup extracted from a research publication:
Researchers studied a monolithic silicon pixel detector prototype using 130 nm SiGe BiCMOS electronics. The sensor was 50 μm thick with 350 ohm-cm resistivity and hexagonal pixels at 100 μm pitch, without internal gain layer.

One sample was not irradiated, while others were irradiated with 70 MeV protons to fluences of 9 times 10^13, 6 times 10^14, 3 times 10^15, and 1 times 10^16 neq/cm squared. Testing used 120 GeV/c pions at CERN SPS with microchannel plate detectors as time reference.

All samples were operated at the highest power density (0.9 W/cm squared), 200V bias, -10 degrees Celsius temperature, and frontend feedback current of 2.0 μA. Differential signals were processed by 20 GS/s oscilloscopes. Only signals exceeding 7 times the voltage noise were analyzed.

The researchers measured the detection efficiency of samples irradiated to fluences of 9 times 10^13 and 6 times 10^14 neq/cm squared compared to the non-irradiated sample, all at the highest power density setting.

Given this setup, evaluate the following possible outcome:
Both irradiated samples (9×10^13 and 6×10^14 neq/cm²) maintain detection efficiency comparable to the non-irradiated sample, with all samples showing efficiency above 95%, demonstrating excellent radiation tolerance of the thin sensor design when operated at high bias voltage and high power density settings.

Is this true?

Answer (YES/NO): YES